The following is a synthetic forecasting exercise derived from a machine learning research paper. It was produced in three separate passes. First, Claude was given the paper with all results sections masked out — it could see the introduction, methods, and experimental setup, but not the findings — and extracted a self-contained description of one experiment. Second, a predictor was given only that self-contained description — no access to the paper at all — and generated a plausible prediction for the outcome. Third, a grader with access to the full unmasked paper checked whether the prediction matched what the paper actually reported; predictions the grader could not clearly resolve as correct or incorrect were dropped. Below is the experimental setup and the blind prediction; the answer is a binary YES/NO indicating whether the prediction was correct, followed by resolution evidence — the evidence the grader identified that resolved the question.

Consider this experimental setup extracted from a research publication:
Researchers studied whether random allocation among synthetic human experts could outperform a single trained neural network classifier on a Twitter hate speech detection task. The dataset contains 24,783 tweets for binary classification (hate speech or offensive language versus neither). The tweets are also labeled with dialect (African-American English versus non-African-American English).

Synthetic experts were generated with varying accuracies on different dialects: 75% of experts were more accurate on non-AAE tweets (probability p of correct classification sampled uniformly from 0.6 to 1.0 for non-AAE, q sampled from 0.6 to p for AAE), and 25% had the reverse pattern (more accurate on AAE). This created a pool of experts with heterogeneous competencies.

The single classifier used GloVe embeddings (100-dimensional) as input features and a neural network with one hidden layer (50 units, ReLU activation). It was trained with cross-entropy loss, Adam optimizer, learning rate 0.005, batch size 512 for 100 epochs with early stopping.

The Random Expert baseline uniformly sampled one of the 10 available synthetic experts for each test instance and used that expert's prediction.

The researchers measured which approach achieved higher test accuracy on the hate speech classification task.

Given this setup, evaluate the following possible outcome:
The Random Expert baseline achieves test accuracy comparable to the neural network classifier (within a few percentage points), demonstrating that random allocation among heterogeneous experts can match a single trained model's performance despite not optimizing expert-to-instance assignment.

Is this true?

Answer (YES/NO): NO